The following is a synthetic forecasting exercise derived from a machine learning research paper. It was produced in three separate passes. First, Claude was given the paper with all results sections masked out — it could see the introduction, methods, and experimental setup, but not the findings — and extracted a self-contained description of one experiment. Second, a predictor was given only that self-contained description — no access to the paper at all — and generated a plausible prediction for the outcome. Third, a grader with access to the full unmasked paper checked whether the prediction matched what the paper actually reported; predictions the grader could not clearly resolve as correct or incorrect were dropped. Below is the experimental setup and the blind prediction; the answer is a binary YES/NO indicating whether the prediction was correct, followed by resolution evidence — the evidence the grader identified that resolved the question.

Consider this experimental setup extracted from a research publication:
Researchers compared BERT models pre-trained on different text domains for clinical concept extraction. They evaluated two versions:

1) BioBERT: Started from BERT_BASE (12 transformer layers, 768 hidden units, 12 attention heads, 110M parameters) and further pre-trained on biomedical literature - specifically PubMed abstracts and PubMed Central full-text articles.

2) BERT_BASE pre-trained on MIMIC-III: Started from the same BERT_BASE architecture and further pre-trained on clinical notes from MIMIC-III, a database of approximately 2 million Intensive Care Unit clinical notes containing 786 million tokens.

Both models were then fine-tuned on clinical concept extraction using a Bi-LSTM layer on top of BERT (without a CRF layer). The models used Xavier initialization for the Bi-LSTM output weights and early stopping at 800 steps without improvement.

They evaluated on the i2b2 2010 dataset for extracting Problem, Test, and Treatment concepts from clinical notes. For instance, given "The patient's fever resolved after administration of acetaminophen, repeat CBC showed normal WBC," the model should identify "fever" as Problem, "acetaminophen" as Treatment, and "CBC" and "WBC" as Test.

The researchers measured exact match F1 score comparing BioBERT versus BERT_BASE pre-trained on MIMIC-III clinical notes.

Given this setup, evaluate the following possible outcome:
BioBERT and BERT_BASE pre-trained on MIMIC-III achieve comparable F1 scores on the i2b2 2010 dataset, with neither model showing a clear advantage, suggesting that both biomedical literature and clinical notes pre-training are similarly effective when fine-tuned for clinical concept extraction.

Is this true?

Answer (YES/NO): NO